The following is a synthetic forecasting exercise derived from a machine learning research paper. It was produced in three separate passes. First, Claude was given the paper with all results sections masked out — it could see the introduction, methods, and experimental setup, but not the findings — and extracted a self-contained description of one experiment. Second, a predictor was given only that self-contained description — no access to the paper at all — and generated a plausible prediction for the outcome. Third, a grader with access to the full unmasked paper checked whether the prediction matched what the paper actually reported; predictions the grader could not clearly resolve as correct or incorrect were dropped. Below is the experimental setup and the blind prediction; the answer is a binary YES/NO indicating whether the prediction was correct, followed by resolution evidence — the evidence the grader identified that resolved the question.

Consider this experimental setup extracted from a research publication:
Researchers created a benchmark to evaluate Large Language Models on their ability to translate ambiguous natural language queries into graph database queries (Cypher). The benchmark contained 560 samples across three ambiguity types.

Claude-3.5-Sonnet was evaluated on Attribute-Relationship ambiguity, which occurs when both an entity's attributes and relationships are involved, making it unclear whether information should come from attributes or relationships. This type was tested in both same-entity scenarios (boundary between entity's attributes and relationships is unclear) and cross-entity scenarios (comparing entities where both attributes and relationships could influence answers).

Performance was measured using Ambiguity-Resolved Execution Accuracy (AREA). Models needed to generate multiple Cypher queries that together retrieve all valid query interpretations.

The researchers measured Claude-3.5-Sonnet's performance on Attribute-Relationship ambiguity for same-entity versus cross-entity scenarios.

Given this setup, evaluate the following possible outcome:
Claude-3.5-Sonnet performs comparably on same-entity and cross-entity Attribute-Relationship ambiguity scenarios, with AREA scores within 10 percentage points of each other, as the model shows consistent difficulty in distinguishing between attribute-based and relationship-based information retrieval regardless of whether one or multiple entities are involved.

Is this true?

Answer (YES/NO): NO